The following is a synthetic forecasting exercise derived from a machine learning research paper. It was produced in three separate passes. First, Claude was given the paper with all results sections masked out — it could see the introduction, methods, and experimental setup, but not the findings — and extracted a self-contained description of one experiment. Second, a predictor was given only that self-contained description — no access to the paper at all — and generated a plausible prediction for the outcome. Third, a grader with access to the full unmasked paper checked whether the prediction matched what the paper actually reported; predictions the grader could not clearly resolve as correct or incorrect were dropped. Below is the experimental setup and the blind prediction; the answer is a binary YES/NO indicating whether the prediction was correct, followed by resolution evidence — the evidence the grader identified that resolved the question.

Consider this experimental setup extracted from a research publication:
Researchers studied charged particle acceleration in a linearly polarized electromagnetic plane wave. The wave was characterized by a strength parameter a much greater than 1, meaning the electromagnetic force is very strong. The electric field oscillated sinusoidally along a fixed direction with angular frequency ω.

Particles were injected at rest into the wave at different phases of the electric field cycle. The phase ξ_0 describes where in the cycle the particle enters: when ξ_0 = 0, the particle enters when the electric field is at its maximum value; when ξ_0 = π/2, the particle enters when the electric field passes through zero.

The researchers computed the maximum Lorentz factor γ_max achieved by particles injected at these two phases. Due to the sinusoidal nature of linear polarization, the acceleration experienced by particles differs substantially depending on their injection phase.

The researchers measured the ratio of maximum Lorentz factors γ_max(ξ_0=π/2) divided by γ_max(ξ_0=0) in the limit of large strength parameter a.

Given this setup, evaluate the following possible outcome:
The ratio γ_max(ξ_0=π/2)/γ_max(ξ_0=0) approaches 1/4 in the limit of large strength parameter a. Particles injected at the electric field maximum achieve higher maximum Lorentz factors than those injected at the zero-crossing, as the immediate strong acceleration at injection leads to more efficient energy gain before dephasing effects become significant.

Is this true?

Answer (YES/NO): YES